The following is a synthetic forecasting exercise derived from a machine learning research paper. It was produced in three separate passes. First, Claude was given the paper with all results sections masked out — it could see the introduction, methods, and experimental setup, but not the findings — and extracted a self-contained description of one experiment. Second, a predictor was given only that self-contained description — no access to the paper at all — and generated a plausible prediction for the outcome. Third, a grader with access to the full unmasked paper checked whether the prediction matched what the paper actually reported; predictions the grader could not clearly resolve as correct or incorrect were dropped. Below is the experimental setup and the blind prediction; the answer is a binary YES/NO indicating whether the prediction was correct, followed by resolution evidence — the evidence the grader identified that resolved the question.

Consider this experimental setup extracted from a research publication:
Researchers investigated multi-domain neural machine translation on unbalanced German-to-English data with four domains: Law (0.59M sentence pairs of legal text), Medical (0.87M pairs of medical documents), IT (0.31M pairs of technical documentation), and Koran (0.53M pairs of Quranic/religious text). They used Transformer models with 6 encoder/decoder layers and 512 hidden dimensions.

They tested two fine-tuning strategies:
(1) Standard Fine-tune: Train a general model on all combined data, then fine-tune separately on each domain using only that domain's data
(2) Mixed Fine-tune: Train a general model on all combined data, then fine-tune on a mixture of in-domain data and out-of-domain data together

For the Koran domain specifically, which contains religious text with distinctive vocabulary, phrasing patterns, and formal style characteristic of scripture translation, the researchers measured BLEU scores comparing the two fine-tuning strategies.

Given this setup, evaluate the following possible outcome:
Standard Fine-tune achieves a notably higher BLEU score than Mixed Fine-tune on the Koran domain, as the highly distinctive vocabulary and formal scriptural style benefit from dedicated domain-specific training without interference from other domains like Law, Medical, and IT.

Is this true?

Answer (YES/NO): NO